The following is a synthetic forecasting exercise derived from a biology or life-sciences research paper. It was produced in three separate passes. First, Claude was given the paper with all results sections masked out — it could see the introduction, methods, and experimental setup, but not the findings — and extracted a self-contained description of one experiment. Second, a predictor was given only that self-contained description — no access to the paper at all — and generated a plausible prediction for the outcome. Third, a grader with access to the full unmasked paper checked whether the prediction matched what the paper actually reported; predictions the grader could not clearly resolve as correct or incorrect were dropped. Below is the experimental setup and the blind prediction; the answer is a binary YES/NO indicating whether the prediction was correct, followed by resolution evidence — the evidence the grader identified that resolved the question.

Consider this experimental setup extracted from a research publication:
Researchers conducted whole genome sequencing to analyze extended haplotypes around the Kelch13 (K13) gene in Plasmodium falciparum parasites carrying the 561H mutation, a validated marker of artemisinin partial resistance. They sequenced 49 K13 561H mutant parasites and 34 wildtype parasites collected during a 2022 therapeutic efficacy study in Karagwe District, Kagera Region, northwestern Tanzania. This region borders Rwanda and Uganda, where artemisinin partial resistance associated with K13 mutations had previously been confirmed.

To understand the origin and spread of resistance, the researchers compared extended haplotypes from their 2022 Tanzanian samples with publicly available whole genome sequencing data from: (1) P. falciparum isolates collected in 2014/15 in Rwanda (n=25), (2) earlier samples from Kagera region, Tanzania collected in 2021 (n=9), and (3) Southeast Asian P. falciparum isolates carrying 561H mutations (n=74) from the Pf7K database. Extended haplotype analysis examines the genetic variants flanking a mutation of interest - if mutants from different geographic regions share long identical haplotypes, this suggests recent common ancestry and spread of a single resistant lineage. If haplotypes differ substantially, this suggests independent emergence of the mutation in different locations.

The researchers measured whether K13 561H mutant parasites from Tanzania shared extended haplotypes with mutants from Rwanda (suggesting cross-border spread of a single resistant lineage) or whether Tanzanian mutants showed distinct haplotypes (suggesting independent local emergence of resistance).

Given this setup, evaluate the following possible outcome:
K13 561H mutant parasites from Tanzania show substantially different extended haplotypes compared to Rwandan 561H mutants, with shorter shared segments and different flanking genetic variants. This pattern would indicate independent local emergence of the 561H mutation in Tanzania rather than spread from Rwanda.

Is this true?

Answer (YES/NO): YES